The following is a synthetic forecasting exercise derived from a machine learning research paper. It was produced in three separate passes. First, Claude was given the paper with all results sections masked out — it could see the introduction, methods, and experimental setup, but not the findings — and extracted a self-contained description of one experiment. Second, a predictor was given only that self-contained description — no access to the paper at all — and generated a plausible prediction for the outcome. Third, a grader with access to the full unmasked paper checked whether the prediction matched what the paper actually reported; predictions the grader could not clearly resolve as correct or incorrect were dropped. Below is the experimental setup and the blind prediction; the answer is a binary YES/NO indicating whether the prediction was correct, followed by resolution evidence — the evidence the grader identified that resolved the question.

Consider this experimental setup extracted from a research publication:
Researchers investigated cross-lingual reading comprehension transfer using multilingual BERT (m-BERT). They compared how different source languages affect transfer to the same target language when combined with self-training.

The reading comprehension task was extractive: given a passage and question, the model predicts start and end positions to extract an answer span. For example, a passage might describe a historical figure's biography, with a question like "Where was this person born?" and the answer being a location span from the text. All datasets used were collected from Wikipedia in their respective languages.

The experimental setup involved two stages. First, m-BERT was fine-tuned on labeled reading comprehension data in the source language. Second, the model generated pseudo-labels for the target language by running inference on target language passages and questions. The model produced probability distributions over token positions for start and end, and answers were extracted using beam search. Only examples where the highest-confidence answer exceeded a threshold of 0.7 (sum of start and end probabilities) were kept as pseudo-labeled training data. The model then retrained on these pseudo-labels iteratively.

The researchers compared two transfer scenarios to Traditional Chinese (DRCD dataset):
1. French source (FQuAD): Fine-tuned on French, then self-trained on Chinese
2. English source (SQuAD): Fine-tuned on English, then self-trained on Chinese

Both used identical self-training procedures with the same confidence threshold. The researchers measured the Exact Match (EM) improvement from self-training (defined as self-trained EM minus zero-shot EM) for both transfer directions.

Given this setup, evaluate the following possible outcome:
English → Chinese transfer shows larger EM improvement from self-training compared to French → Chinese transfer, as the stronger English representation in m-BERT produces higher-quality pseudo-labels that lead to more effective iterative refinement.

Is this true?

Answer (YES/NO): NO